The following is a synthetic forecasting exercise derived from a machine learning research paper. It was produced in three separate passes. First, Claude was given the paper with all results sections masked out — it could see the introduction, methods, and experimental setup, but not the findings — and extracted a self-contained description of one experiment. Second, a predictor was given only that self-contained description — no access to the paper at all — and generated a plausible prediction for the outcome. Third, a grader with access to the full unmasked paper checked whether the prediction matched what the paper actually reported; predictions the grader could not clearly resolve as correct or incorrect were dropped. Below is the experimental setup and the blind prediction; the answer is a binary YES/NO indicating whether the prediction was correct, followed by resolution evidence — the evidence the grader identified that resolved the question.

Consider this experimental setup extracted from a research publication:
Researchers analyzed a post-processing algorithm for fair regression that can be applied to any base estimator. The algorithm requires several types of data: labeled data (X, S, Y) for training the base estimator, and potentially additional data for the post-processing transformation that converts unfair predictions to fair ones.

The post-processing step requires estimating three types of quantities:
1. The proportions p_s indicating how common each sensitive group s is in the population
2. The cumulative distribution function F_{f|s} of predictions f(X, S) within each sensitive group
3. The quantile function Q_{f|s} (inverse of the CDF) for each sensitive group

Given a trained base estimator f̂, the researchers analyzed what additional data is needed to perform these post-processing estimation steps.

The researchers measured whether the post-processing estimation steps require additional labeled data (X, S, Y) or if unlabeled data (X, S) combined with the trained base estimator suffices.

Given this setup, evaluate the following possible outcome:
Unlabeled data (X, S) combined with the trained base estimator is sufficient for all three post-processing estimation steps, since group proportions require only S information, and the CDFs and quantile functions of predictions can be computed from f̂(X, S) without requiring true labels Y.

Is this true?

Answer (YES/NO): YES